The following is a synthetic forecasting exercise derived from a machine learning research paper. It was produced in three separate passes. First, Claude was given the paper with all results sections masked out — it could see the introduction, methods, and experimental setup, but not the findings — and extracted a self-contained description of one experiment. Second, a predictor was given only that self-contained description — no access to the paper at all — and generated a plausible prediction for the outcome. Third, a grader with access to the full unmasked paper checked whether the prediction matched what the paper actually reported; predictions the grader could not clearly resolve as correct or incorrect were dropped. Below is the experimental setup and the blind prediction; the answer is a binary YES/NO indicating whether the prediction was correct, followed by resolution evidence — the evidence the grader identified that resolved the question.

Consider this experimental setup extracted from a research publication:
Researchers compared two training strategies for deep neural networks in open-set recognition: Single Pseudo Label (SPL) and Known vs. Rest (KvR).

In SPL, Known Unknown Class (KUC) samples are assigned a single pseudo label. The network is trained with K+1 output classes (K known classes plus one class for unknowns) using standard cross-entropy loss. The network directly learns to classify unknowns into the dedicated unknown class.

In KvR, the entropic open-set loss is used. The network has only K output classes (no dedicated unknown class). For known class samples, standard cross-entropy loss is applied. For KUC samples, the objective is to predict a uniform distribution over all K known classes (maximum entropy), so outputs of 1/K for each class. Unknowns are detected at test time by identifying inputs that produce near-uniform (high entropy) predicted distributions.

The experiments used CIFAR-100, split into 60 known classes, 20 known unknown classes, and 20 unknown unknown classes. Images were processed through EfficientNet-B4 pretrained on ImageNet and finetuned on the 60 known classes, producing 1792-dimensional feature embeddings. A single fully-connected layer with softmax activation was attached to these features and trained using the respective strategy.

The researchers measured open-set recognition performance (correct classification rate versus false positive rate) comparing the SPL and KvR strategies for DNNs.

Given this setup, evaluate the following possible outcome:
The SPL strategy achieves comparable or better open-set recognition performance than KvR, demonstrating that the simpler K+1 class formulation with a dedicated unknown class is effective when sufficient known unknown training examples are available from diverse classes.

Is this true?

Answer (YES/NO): NO